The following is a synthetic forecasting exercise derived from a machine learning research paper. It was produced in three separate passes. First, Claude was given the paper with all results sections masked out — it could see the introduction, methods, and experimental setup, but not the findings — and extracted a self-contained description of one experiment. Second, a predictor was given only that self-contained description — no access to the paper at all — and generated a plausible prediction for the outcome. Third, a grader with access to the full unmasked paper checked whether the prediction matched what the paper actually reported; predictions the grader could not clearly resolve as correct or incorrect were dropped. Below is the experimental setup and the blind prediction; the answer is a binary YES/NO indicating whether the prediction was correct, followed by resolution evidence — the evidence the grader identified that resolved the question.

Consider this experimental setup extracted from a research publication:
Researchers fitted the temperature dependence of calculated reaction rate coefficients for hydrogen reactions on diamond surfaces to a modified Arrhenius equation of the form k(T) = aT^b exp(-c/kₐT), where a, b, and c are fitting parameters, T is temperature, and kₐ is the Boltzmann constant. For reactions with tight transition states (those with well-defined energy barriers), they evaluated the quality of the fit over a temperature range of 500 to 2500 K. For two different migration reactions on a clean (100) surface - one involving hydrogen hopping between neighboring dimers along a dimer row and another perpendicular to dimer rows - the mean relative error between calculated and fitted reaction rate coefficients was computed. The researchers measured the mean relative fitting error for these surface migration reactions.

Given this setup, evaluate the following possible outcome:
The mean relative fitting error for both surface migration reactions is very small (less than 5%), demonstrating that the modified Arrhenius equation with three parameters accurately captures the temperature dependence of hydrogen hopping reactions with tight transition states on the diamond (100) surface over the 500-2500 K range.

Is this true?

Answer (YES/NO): NO